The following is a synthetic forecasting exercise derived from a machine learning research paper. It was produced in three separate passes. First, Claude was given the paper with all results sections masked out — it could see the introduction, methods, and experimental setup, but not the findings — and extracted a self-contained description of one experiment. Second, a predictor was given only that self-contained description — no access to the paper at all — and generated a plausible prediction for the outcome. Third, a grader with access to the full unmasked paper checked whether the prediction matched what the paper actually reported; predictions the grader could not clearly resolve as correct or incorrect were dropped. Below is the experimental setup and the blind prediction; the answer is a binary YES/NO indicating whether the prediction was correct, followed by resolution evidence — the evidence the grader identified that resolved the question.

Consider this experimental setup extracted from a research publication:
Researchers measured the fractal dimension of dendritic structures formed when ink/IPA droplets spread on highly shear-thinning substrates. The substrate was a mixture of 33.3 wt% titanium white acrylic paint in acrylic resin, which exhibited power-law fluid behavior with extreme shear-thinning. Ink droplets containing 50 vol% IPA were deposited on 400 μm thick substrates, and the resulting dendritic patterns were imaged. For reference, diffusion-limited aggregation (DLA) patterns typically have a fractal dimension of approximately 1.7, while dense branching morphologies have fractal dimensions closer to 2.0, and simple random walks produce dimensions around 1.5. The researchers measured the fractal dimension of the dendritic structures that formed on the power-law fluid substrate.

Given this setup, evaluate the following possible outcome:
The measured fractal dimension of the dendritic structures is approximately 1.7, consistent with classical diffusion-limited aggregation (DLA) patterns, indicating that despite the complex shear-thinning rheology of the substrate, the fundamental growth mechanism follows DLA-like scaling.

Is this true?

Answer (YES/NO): YES